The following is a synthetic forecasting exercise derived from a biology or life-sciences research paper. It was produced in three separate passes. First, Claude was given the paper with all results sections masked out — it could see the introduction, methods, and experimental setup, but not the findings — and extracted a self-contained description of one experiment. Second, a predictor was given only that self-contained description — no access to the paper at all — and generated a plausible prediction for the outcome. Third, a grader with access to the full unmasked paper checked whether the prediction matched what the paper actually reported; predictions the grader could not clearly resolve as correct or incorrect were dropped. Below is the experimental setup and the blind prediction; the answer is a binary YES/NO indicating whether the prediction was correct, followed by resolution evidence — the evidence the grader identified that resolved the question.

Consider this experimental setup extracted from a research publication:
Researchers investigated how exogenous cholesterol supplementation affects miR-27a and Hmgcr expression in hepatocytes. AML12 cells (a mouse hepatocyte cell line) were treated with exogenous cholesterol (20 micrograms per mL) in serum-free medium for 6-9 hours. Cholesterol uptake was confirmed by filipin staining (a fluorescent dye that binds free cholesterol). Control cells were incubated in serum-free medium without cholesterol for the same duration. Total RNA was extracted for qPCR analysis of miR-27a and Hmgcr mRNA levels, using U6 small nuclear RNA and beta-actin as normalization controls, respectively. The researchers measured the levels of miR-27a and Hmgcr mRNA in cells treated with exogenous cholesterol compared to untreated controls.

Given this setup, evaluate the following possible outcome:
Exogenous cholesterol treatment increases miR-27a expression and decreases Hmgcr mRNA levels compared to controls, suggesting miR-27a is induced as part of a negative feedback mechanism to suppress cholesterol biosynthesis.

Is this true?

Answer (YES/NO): NO